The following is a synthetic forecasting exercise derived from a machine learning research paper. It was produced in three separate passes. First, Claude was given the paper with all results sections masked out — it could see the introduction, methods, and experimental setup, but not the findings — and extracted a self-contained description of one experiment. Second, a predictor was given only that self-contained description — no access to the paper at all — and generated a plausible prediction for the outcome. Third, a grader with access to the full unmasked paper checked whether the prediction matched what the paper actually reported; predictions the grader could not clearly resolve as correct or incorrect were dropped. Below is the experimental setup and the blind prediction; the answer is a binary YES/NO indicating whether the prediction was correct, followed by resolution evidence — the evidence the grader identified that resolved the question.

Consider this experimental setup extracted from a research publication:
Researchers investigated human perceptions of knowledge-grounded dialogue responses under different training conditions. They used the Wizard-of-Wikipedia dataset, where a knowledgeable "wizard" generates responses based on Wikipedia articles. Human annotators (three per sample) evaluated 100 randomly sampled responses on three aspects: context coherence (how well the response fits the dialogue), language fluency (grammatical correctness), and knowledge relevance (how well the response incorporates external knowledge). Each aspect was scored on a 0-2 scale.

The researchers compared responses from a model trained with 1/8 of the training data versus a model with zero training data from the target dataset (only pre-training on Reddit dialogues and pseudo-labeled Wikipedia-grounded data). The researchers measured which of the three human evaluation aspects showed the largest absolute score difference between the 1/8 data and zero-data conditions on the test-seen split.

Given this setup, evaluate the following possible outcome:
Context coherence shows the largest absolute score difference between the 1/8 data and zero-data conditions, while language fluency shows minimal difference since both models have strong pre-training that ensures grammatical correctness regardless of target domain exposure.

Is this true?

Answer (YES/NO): NO